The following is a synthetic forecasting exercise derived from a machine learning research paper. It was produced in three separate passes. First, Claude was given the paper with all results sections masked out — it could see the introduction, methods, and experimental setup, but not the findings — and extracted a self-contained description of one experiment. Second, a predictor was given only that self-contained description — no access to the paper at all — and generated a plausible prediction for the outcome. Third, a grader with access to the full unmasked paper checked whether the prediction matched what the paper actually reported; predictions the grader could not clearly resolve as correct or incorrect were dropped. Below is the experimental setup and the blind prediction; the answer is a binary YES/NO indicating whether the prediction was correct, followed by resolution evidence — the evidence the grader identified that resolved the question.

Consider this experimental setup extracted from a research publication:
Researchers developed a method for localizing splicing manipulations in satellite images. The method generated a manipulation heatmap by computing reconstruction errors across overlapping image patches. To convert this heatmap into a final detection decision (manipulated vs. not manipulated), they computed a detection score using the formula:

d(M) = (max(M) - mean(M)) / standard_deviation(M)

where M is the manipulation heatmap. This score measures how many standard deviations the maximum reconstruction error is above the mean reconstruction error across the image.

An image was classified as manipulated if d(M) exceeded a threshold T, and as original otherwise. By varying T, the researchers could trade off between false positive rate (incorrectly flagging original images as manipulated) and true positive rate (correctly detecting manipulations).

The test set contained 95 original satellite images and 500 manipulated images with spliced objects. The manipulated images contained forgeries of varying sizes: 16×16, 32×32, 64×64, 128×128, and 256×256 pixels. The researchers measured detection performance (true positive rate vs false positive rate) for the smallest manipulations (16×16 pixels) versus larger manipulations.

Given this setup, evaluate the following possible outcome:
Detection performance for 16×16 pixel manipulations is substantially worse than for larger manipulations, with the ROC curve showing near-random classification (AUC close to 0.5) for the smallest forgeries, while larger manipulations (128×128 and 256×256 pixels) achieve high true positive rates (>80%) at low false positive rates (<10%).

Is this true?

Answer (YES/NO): NO